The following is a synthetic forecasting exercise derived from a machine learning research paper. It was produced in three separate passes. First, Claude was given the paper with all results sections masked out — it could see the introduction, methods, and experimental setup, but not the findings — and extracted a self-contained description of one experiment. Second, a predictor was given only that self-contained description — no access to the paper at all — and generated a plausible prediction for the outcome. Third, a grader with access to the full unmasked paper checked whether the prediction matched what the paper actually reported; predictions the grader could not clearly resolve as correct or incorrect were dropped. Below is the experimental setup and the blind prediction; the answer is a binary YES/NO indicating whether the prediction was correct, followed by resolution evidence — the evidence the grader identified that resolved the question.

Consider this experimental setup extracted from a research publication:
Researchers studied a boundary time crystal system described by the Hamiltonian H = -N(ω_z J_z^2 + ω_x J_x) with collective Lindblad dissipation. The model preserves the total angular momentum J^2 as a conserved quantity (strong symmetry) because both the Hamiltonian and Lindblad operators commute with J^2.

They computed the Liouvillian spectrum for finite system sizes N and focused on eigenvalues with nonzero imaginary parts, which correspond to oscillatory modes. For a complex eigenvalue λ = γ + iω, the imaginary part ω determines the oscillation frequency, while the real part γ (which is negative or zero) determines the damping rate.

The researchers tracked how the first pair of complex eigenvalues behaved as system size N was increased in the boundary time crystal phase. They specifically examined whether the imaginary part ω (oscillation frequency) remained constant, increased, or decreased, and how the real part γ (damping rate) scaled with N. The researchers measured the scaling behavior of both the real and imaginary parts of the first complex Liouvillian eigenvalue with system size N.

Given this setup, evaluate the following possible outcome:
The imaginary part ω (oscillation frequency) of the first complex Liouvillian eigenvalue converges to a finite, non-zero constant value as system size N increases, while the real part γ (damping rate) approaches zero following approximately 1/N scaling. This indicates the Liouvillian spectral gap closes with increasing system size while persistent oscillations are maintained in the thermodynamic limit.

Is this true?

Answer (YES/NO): NO